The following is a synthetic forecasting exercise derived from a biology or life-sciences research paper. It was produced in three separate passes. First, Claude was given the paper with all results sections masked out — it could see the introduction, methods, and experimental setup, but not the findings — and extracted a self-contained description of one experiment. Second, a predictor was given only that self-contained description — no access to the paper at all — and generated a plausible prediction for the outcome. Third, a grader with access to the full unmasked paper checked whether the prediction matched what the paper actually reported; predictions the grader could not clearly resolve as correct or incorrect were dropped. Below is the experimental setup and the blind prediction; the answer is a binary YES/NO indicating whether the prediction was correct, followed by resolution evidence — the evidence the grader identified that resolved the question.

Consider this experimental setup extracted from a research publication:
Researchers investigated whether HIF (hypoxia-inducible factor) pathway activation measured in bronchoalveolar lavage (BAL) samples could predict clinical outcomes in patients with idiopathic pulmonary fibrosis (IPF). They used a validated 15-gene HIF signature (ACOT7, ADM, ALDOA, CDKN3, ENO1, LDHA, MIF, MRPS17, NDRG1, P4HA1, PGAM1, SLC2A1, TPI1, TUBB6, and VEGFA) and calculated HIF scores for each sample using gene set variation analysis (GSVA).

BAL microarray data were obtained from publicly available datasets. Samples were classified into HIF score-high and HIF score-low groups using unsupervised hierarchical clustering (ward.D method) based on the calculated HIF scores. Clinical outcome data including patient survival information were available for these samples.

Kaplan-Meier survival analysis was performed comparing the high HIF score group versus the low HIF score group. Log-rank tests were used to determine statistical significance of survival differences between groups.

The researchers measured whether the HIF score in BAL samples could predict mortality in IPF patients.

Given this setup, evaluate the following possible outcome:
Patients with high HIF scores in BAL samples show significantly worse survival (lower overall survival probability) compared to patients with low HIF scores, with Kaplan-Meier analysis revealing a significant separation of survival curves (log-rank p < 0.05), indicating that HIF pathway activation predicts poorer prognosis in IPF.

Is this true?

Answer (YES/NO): YES